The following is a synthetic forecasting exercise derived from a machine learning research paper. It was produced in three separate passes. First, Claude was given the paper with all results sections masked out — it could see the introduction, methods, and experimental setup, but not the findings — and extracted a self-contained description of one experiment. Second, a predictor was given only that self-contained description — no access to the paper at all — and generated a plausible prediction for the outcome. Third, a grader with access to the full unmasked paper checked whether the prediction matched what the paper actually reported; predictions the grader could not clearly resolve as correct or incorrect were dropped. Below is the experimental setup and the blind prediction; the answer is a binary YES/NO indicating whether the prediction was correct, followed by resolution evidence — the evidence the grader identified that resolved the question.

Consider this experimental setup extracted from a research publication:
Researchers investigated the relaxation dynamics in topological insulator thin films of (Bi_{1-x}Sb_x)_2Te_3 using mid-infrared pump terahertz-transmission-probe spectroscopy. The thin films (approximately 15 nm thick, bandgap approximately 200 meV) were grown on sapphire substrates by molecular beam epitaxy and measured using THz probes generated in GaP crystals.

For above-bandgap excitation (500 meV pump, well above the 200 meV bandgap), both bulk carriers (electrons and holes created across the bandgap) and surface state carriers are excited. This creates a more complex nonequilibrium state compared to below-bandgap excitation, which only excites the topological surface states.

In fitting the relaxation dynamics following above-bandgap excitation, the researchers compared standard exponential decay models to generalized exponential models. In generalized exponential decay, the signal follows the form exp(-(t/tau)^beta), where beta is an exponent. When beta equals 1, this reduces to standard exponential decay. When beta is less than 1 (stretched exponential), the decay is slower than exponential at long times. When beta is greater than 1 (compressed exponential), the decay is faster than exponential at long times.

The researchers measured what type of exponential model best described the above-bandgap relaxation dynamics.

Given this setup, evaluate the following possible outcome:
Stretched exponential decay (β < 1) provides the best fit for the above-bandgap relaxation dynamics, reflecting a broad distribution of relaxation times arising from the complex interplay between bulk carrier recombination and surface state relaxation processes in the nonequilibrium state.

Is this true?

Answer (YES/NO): NO